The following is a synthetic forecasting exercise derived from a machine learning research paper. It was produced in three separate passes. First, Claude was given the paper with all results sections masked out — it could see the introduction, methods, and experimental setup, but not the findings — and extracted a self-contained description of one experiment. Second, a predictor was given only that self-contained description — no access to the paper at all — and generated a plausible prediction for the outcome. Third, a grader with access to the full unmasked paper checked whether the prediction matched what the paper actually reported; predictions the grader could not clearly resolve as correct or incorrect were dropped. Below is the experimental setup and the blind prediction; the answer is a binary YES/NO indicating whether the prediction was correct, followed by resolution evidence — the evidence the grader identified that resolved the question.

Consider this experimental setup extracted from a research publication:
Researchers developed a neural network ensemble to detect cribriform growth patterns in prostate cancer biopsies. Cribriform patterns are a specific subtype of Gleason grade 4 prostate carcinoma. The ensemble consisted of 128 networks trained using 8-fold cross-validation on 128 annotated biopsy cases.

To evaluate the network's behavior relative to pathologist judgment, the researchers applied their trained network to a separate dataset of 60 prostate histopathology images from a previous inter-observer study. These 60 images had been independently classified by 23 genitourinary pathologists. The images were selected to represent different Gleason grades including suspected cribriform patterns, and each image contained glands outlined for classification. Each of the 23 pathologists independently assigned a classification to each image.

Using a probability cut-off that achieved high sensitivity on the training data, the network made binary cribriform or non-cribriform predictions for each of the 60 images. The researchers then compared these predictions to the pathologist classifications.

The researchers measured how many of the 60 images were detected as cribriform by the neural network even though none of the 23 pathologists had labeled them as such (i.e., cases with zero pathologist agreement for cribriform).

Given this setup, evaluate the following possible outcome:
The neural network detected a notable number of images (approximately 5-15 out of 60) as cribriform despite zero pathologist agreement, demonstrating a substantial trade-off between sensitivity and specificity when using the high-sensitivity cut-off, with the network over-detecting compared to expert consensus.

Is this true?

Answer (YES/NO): YES